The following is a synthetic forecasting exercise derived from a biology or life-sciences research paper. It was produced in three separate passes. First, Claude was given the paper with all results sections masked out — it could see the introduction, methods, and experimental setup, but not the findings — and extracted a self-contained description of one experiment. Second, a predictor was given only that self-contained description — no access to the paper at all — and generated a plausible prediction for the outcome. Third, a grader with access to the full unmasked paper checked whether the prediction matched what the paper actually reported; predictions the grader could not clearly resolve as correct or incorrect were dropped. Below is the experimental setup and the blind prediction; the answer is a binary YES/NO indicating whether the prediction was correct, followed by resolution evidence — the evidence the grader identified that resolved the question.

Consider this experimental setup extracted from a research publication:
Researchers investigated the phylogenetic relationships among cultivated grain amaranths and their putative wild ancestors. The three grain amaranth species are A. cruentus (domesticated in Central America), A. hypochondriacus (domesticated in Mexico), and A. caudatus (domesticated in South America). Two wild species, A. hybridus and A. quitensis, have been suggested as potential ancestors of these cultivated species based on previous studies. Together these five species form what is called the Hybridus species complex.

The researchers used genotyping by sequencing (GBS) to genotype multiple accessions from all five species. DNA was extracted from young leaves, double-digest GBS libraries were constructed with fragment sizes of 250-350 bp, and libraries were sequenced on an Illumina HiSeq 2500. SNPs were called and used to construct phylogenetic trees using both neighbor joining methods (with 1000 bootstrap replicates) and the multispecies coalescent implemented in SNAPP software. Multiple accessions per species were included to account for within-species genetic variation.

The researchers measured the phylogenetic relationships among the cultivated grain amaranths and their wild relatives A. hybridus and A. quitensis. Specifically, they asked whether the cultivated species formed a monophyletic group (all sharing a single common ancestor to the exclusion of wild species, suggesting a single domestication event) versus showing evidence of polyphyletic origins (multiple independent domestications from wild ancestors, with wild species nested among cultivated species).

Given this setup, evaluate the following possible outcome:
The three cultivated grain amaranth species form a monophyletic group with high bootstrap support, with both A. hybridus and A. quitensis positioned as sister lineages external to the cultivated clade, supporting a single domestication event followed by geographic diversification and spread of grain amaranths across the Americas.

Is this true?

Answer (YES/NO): NO